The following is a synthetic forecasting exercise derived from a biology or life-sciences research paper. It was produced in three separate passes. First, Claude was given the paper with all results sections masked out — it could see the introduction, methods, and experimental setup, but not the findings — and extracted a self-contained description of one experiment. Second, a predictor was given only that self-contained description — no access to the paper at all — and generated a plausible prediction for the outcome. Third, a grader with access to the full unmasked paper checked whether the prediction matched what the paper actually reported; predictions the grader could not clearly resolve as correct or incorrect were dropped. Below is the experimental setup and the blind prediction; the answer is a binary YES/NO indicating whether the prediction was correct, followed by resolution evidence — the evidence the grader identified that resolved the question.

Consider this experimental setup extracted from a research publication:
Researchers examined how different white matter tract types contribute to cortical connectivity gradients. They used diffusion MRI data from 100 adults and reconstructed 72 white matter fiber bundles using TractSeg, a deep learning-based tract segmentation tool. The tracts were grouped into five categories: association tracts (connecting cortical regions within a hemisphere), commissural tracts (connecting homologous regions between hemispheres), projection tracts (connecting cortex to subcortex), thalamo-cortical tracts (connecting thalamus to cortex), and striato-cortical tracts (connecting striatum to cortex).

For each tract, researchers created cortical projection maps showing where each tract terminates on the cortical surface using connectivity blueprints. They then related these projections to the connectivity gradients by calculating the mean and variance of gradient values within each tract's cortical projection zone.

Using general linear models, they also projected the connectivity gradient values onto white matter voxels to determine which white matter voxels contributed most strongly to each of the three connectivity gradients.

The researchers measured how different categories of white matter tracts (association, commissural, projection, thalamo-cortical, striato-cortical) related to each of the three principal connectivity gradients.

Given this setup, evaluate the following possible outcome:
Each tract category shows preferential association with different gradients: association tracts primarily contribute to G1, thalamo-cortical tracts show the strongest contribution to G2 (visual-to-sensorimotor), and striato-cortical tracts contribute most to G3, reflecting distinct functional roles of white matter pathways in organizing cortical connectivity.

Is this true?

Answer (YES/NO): NO